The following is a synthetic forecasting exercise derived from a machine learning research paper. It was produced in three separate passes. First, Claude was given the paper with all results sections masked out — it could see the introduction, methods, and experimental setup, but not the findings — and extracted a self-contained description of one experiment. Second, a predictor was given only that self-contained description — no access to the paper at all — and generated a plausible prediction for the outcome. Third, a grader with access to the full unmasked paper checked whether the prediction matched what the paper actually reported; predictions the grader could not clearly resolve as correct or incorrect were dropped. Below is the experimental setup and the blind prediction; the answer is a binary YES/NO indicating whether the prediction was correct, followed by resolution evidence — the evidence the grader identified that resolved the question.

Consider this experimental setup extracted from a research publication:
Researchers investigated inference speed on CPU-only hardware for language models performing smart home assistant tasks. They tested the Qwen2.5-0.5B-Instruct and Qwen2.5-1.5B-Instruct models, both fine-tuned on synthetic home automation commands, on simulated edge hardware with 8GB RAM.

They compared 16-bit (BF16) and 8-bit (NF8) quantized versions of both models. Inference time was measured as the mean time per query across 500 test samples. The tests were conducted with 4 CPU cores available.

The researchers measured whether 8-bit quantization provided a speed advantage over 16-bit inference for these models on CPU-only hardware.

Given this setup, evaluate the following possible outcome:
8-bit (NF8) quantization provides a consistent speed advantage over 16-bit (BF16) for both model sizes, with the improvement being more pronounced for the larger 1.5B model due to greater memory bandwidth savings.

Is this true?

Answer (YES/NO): NO